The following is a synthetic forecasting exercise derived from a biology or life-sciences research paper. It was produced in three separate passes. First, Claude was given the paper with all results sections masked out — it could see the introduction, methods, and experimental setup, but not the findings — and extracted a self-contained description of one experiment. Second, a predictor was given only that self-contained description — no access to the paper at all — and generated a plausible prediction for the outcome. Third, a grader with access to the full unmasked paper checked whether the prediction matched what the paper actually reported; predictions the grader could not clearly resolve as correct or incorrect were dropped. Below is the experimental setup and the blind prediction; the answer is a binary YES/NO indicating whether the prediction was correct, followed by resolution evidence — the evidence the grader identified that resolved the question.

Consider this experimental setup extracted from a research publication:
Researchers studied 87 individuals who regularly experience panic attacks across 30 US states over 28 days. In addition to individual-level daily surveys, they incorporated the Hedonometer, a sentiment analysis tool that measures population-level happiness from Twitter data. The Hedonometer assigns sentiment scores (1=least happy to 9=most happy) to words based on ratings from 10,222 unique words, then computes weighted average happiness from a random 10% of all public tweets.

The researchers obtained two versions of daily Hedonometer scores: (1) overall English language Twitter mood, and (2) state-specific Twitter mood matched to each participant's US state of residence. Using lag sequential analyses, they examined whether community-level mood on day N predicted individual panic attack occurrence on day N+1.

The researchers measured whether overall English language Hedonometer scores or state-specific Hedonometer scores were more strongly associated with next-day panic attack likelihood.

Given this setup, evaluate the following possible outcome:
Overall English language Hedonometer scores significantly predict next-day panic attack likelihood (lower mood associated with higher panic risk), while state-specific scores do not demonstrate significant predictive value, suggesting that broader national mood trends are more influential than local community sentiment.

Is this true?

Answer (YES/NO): NO